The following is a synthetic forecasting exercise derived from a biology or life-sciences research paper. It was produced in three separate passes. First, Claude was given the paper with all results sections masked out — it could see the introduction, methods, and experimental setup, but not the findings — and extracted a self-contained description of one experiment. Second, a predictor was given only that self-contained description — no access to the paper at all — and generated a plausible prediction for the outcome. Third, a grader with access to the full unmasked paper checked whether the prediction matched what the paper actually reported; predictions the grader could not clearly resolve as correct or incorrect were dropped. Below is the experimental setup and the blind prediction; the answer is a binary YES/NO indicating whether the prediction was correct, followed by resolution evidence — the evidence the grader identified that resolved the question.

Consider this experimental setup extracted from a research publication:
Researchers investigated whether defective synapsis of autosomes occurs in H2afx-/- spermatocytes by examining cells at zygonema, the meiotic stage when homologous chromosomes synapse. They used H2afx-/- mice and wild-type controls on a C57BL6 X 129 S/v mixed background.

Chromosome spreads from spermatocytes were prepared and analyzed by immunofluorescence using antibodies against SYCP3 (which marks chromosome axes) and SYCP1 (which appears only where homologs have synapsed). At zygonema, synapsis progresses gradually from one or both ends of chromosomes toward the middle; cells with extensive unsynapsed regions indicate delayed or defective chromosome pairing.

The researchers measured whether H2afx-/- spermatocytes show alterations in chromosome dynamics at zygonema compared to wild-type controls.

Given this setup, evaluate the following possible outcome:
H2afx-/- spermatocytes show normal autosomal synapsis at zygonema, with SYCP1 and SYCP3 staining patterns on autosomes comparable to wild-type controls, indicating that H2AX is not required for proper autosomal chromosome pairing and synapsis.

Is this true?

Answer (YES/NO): NO